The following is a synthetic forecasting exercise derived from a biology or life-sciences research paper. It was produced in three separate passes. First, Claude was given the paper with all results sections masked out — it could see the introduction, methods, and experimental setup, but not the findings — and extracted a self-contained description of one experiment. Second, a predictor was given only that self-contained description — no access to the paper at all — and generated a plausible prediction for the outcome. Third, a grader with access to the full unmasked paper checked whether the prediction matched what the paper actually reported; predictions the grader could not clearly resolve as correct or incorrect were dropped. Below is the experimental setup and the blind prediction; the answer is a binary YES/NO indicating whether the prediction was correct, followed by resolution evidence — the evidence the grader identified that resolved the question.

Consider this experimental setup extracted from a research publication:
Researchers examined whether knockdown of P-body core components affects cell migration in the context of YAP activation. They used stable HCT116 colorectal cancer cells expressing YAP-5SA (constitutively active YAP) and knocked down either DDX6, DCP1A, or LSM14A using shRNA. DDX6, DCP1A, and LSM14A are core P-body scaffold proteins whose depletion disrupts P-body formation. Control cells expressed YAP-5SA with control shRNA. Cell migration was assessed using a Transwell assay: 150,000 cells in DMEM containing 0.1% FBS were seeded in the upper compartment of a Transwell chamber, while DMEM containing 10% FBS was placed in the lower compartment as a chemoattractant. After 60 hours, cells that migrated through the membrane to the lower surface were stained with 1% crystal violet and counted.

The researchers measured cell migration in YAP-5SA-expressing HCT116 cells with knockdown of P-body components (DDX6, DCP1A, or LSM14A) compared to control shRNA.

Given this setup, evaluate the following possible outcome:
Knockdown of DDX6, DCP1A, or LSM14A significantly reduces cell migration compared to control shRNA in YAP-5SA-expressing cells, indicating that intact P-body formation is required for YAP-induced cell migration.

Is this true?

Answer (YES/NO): NO